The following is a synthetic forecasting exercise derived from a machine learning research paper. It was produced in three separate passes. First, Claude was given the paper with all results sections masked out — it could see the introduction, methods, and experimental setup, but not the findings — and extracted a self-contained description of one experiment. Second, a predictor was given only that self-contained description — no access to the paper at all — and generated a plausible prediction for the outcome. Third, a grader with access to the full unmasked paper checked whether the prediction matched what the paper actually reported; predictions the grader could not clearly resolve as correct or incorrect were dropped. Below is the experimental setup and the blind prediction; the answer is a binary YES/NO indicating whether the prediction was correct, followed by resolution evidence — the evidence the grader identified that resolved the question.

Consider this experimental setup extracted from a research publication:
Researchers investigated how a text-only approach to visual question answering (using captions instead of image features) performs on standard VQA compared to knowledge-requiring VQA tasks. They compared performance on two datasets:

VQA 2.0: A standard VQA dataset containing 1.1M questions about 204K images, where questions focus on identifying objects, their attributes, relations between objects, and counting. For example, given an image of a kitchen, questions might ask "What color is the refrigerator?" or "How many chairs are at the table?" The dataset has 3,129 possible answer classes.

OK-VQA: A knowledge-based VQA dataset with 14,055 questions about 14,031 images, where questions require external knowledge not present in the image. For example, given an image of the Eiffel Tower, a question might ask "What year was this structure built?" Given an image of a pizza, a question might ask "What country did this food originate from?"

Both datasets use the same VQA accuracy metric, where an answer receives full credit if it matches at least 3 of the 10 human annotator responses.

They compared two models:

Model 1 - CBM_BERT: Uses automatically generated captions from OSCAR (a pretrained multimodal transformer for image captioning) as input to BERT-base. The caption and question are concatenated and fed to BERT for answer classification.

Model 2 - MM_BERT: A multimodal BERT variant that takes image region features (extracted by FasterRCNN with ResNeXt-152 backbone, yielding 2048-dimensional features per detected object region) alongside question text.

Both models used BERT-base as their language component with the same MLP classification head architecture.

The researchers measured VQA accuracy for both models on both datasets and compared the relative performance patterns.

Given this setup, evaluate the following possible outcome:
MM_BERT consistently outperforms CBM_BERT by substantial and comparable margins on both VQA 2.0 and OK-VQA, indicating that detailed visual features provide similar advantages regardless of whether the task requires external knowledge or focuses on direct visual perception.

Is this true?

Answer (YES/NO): NO